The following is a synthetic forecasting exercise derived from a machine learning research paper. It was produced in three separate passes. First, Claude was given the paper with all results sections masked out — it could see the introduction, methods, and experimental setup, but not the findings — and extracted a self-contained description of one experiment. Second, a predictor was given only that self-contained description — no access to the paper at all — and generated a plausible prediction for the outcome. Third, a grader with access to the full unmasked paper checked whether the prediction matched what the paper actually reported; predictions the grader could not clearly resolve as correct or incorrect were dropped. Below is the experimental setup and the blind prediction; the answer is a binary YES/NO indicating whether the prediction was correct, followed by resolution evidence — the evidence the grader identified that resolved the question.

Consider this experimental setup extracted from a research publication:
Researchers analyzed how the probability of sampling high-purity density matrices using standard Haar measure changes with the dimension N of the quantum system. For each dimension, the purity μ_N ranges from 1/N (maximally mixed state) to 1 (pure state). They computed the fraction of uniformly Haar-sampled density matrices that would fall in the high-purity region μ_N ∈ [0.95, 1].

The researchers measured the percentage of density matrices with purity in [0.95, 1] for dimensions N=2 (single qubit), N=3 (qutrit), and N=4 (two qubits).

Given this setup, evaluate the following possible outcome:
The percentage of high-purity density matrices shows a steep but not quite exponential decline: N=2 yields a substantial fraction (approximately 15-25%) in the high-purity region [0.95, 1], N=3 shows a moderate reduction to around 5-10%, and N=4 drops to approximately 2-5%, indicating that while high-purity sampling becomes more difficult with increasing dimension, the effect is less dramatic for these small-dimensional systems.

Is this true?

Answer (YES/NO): NO